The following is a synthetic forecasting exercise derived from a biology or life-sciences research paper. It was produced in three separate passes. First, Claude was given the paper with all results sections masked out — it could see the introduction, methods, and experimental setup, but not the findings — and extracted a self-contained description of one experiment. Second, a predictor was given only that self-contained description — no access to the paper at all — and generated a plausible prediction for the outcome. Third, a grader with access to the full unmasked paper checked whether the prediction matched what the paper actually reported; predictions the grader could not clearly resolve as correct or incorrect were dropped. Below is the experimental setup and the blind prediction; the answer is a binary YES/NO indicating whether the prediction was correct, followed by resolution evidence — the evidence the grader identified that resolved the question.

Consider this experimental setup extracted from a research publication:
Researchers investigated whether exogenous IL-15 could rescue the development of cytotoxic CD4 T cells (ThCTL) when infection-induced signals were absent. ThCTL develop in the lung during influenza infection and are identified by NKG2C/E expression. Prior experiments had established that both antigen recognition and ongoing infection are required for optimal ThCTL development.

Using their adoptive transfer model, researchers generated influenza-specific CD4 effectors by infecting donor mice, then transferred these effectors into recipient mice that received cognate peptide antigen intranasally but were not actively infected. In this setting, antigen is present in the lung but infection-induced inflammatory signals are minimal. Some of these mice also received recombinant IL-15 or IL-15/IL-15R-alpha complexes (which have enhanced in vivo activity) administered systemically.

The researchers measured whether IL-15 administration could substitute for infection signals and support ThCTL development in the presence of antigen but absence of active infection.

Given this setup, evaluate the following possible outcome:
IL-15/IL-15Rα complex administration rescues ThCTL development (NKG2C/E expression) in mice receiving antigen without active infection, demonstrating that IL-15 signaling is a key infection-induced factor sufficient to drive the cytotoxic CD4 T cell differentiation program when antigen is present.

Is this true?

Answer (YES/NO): YES